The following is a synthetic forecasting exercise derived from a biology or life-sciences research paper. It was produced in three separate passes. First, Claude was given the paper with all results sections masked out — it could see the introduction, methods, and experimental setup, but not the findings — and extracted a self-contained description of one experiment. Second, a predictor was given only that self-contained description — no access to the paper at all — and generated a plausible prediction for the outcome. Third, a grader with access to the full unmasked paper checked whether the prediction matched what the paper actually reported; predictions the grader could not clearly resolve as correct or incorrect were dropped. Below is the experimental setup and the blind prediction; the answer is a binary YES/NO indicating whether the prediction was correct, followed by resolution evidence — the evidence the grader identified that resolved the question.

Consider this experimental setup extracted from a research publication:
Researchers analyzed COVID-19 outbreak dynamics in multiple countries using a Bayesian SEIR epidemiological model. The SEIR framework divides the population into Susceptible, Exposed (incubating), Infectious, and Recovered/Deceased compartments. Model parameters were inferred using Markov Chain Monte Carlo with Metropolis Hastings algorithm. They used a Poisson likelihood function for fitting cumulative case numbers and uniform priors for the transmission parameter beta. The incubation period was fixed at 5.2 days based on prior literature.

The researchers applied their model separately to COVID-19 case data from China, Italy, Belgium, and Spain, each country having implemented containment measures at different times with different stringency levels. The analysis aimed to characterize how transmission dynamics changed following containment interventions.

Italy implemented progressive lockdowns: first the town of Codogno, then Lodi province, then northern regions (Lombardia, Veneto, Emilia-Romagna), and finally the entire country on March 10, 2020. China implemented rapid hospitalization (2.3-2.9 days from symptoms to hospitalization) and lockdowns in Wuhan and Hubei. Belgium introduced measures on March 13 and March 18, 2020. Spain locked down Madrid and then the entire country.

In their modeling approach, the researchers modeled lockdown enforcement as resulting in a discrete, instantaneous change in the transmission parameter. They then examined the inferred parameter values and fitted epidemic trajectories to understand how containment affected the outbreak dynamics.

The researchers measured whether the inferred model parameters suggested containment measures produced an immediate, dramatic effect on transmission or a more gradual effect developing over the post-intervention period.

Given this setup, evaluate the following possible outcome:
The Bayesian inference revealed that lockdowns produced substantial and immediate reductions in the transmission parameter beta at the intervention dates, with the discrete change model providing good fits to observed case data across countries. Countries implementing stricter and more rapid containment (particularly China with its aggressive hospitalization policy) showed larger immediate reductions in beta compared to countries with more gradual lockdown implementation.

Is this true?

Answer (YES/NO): NO